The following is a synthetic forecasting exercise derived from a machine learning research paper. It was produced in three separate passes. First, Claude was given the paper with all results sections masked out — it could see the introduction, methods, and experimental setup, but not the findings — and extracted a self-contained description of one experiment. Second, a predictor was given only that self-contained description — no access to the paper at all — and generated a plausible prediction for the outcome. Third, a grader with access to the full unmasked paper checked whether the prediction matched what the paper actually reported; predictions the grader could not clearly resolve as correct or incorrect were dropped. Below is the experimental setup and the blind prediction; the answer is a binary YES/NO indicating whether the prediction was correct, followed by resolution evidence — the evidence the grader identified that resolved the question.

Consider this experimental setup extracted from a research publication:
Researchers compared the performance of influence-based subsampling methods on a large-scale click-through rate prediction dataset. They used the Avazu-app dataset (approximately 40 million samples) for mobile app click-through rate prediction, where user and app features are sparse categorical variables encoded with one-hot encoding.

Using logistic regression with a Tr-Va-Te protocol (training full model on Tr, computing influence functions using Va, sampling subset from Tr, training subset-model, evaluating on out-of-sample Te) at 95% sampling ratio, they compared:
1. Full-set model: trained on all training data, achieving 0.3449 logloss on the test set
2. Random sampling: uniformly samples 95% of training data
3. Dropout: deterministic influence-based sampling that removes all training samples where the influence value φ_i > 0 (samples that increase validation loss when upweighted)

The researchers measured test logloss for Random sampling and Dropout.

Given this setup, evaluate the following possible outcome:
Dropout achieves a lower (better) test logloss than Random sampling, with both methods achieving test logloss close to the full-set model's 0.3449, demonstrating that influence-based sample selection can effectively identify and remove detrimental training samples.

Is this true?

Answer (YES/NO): NO